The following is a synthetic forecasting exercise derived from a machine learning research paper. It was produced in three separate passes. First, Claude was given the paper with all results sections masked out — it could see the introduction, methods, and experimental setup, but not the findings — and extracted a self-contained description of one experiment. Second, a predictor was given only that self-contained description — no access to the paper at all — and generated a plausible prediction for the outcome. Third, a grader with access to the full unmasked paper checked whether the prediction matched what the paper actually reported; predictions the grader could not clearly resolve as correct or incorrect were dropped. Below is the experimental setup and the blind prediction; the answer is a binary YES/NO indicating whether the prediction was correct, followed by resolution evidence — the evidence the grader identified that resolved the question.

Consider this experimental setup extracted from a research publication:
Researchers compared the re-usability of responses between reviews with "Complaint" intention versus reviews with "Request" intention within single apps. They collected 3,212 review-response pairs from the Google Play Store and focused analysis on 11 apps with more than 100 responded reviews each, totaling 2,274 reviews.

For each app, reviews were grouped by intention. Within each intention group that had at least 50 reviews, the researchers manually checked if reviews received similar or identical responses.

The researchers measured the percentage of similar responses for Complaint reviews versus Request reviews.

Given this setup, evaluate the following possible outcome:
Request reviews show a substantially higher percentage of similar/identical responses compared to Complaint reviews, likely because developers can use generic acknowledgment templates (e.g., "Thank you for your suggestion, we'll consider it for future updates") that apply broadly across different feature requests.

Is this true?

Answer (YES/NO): NO